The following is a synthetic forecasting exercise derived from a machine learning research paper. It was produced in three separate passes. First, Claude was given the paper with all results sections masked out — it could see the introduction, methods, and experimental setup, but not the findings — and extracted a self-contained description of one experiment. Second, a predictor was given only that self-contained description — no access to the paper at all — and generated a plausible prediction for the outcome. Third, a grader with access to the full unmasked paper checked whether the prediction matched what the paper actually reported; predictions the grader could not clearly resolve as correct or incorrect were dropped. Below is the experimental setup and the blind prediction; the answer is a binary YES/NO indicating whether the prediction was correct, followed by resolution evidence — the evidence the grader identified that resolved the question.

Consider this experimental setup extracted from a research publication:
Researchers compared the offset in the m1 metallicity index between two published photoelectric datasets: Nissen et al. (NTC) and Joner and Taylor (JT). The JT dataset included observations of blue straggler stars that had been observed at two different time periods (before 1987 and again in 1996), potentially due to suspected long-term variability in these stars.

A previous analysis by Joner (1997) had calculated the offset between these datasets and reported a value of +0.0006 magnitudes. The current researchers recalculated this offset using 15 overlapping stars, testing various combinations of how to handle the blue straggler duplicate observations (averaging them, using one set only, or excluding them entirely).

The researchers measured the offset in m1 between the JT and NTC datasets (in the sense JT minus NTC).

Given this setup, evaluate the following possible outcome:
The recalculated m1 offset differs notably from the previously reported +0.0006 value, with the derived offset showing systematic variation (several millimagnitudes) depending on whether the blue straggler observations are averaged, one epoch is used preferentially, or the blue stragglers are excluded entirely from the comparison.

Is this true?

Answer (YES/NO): YES